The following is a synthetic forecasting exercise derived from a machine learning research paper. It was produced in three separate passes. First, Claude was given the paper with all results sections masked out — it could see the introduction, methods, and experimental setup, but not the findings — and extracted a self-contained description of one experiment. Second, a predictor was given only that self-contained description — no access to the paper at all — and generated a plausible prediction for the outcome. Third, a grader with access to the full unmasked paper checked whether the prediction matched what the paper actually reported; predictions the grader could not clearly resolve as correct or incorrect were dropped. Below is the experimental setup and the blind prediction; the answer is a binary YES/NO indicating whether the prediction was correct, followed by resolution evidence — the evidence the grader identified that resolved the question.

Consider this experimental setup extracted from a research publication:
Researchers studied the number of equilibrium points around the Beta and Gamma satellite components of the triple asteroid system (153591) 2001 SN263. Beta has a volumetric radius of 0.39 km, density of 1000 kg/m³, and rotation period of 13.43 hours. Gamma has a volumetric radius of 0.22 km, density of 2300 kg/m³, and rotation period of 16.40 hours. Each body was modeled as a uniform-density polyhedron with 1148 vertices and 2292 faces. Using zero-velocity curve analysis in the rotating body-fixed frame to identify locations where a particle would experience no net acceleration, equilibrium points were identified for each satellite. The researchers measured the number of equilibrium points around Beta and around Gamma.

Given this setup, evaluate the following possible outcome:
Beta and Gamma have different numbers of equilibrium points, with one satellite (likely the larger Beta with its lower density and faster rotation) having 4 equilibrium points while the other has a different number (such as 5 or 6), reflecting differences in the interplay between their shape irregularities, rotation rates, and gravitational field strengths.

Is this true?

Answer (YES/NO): NO